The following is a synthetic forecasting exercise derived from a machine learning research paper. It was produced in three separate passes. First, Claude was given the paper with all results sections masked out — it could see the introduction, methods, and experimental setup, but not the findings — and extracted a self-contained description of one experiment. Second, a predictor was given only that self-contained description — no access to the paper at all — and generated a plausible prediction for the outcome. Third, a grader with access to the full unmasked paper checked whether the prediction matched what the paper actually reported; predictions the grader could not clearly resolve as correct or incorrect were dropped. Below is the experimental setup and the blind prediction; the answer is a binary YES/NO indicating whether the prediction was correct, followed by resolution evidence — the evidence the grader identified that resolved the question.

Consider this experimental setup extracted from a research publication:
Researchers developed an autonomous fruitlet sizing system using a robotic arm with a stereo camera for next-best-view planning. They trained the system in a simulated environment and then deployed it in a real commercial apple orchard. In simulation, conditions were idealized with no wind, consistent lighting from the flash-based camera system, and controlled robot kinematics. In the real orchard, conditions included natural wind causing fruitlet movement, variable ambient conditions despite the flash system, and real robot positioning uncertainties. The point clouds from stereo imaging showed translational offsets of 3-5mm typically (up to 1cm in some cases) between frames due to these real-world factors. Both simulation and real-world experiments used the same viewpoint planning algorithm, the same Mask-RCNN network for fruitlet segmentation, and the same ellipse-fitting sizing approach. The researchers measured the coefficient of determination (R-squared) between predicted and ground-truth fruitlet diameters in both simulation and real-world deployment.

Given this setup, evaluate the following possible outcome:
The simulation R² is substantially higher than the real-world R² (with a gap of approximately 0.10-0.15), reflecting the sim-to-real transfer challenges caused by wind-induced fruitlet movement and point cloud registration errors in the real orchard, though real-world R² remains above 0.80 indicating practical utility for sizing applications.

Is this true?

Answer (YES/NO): NO